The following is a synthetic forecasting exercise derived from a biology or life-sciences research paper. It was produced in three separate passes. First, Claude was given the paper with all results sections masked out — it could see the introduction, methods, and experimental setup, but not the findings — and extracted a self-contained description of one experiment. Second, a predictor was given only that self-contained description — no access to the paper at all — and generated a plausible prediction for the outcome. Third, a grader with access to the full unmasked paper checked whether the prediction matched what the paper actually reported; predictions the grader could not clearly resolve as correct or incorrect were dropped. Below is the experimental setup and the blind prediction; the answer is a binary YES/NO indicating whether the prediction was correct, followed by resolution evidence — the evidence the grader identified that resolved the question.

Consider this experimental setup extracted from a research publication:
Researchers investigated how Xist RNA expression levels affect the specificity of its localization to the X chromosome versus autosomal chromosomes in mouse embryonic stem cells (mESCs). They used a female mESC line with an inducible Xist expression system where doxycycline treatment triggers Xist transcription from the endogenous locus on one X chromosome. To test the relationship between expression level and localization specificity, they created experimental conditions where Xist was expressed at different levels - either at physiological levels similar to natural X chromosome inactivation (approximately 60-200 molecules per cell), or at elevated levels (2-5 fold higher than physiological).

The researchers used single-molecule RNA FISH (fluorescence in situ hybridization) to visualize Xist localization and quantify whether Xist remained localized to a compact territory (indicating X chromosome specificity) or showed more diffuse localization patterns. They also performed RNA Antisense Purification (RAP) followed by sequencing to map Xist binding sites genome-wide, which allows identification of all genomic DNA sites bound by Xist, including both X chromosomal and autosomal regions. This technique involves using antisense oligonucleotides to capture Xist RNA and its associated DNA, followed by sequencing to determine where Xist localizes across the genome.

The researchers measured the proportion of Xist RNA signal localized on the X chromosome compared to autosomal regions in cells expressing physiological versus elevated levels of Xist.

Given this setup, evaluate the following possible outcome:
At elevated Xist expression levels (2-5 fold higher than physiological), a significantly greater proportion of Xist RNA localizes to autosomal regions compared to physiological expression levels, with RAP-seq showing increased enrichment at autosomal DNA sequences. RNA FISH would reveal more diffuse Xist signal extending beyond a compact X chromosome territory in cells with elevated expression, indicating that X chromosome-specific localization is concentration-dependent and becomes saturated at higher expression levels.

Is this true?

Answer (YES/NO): YES